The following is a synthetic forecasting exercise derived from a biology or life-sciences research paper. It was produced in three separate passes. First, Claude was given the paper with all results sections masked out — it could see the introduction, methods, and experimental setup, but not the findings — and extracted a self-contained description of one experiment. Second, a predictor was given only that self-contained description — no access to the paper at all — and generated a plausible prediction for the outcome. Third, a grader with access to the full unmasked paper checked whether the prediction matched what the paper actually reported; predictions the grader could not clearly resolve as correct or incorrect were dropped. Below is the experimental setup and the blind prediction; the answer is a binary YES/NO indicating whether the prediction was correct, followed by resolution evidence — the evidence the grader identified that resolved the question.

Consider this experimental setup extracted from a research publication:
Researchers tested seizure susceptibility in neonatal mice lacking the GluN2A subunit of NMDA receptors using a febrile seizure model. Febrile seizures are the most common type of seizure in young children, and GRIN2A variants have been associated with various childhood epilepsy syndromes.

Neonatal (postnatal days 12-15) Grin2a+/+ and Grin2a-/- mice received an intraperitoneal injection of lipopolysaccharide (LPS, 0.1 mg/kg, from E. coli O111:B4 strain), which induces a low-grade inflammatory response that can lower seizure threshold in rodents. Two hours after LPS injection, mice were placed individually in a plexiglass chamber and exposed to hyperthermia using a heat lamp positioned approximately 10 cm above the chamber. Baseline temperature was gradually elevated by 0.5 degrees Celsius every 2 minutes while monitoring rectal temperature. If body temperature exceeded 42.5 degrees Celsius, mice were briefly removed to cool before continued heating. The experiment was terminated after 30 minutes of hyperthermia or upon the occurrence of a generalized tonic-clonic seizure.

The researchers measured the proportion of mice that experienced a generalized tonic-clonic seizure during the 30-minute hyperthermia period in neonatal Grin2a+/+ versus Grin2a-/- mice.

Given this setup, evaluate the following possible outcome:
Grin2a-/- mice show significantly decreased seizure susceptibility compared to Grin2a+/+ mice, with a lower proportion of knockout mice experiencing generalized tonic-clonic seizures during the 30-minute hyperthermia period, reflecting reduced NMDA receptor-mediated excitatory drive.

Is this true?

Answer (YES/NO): NO